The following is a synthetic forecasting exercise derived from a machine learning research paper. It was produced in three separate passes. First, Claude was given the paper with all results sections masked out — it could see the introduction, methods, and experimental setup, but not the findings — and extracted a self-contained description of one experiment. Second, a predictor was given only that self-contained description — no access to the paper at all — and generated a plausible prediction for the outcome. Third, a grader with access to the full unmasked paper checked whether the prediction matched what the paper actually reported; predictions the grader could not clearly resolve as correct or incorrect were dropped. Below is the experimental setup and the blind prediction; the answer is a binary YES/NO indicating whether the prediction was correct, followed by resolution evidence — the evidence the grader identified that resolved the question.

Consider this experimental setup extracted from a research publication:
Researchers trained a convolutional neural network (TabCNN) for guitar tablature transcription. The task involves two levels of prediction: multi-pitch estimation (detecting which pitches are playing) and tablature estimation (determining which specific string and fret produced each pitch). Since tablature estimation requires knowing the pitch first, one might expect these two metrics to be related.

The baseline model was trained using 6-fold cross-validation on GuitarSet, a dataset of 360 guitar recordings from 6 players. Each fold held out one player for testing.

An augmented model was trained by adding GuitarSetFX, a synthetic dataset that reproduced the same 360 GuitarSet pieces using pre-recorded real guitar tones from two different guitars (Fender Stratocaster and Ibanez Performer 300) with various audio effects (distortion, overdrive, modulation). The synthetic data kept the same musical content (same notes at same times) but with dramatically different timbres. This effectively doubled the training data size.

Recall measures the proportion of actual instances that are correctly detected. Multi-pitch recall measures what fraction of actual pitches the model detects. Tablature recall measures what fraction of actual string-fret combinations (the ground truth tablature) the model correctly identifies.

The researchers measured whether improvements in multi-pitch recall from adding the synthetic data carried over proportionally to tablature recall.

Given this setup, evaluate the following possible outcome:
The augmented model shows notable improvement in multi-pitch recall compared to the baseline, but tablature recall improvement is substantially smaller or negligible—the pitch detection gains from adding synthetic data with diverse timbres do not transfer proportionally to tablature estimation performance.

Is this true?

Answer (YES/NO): NO